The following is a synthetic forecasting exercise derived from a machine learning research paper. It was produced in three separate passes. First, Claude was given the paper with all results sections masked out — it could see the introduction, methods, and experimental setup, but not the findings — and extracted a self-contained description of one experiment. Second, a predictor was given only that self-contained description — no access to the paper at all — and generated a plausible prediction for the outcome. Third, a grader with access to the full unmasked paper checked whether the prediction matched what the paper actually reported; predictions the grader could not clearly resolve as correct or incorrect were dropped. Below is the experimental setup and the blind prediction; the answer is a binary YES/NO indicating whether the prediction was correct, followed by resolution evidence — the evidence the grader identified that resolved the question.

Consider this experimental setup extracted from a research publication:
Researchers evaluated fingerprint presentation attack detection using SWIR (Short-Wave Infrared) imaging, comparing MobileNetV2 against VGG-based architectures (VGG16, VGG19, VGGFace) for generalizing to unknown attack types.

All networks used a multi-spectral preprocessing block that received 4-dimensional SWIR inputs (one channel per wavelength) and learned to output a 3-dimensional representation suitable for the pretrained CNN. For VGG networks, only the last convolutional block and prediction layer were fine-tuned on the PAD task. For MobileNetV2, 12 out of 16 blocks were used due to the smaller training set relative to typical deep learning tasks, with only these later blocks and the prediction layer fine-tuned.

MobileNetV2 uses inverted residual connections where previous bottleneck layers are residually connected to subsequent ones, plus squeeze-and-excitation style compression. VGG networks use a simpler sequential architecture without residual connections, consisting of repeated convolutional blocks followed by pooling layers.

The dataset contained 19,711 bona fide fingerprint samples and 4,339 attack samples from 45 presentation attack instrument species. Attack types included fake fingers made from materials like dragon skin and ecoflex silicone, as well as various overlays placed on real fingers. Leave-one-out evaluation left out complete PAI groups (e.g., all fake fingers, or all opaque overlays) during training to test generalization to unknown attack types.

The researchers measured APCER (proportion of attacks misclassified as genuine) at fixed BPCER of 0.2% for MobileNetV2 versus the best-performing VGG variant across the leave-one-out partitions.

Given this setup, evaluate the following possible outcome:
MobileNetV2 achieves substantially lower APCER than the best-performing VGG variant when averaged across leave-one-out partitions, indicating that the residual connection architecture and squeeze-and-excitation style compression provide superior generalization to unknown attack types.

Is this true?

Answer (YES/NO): NO